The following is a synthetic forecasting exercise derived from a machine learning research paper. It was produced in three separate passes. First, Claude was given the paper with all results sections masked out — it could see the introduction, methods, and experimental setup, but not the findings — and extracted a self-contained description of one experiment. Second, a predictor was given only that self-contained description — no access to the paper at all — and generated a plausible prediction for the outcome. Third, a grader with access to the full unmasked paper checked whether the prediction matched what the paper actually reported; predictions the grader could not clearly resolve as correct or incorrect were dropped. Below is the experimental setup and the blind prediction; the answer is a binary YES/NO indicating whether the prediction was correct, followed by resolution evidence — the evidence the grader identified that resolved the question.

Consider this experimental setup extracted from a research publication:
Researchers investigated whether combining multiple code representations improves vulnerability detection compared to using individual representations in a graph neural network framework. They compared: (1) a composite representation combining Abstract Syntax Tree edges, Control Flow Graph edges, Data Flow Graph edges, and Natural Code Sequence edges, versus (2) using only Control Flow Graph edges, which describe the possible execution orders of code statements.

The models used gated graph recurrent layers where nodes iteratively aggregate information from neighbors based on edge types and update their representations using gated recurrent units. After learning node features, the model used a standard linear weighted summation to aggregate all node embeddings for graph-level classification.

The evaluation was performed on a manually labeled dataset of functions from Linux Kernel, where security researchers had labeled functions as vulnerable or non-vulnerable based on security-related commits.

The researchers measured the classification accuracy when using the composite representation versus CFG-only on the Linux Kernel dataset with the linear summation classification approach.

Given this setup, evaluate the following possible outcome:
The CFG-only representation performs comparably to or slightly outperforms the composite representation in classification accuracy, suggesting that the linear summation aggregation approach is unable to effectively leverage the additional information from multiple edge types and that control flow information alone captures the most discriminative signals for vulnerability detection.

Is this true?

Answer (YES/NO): NO